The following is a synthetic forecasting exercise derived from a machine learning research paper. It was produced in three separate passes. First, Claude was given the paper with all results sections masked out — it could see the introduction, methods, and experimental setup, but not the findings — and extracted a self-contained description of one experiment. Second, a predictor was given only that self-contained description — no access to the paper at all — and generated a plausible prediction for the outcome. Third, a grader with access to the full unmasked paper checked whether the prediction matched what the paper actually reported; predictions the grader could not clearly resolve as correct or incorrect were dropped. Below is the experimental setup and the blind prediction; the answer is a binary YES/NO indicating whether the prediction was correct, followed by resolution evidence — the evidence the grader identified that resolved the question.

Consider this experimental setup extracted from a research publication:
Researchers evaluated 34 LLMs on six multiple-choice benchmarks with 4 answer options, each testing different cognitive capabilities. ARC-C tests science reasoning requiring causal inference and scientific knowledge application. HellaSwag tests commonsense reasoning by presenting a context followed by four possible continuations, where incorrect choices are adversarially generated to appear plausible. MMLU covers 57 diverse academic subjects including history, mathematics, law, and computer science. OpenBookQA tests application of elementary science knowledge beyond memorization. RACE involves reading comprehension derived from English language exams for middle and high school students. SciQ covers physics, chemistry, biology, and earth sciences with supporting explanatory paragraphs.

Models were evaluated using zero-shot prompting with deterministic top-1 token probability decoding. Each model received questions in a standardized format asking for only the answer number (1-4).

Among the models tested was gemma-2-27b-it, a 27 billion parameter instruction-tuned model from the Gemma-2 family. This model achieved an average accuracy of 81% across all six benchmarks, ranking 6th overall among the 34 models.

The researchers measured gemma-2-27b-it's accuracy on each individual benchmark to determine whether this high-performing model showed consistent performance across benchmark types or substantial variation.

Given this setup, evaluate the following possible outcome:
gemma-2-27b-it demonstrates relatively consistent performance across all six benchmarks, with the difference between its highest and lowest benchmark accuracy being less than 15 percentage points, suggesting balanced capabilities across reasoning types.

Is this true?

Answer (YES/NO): NO